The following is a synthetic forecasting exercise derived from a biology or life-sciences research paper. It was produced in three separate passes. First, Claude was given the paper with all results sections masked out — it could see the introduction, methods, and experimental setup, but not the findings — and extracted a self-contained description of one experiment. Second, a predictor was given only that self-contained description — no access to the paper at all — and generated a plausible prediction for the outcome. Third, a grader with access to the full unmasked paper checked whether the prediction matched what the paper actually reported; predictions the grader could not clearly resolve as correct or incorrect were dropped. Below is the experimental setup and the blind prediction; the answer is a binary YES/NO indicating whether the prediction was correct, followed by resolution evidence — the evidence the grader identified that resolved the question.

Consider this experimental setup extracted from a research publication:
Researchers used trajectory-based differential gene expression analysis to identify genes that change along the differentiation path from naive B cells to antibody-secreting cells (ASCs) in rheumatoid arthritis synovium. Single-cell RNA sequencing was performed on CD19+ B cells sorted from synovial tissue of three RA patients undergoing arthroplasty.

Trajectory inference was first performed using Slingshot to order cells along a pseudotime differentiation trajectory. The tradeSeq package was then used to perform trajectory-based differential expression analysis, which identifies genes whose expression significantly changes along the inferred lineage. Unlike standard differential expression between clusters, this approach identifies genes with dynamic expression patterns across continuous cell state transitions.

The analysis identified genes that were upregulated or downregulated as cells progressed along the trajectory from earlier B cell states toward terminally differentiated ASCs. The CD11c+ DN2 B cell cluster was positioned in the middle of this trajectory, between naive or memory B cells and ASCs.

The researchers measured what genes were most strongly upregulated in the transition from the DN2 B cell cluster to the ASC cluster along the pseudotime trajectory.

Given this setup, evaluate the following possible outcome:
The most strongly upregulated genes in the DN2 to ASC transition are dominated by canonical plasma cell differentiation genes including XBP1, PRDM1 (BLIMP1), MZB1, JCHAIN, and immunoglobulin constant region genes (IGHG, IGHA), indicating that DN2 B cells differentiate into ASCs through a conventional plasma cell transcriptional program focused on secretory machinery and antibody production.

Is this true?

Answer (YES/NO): NO